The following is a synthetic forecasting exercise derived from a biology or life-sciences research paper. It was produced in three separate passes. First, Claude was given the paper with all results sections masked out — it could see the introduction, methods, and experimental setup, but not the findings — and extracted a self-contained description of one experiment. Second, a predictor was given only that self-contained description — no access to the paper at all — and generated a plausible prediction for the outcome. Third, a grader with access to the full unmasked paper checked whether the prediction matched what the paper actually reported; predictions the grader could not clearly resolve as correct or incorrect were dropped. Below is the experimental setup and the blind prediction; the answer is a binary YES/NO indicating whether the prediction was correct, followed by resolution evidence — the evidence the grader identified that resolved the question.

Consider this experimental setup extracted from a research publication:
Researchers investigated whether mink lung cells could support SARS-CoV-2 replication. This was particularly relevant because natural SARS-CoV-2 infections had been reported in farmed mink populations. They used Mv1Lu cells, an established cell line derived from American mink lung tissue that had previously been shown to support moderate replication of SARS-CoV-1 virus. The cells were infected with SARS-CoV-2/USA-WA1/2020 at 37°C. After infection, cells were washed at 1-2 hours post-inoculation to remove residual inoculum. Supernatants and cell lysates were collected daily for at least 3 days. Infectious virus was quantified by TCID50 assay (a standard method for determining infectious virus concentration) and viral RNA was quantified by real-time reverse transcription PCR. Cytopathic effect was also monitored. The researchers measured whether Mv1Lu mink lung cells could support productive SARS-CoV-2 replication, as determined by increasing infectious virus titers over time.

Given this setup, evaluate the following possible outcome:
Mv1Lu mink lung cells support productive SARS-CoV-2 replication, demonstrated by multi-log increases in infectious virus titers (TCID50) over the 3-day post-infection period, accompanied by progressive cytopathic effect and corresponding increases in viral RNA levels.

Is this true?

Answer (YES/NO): NO